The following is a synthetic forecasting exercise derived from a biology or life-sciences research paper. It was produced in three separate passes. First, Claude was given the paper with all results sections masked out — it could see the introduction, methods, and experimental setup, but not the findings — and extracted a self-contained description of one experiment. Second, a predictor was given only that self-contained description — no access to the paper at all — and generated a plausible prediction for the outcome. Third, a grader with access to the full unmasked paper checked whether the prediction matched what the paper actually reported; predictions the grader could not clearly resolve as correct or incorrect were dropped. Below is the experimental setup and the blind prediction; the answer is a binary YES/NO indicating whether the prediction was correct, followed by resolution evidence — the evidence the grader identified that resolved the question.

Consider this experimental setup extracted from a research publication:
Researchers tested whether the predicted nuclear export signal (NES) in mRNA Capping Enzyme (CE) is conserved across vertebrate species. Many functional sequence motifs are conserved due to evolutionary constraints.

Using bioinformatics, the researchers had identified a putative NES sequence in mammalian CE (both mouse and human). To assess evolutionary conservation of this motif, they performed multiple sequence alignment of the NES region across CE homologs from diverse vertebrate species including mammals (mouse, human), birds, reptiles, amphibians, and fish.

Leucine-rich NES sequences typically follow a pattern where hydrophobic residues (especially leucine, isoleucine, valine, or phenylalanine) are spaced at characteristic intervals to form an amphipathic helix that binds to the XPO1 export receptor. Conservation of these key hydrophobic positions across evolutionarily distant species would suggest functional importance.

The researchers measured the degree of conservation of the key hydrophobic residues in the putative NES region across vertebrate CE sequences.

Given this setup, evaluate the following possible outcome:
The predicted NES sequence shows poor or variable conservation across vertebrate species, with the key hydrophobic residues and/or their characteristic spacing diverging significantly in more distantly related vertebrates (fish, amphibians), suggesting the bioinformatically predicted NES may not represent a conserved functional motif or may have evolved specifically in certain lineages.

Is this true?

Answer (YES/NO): NO